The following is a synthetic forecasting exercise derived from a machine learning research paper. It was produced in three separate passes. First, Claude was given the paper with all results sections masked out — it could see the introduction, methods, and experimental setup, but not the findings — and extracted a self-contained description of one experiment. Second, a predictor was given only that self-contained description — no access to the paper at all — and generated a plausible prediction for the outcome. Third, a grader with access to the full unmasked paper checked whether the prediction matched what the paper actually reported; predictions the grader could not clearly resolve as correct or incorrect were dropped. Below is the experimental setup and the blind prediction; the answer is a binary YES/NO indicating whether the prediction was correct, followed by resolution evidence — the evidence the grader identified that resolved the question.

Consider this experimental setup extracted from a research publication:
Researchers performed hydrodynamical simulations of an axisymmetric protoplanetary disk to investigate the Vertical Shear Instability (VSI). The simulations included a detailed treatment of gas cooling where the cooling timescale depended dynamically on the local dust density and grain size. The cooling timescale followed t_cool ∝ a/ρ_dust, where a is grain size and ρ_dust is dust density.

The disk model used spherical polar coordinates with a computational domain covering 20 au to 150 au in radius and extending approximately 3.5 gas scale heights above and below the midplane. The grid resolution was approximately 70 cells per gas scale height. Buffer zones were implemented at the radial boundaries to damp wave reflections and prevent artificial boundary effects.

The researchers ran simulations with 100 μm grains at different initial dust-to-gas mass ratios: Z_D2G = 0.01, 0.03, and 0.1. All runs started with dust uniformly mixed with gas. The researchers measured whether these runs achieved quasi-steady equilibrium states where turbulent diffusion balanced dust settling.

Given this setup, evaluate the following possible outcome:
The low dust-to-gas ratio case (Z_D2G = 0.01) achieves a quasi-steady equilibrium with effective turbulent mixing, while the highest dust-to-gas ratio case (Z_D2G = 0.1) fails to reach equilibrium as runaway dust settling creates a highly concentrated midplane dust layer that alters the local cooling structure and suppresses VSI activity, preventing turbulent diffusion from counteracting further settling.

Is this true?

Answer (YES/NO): NO